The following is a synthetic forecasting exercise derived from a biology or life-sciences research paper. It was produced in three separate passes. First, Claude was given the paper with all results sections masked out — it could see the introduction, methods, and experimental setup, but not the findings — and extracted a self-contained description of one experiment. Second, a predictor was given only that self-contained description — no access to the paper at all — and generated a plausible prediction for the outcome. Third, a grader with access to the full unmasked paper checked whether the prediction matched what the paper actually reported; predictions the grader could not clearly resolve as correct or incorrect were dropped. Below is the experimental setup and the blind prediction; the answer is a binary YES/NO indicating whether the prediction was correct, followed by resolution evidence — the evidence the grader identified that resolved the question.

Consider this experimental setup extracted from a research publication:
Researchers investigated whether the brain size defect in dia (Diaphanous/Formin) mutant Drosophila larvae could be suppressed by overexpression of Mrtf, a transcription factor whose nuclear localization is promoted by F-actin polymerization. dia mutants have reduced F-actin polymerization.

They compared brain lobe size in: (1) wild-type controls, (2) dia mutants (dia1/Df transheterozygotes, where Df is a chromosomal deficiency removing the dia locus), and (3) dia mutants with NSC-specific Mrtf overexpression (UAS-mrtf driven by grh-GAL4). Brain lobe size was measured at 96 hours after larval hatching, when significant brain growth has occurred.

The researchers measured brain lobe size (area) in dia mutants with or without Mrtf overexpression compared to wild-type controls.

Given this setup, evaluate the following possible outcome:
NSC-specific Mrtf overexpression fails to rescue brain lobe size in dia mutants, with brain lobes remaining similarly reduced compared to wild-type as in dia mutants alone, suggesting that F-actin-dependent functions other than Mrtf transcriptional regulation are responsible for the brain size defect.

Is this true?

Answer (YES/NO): NO